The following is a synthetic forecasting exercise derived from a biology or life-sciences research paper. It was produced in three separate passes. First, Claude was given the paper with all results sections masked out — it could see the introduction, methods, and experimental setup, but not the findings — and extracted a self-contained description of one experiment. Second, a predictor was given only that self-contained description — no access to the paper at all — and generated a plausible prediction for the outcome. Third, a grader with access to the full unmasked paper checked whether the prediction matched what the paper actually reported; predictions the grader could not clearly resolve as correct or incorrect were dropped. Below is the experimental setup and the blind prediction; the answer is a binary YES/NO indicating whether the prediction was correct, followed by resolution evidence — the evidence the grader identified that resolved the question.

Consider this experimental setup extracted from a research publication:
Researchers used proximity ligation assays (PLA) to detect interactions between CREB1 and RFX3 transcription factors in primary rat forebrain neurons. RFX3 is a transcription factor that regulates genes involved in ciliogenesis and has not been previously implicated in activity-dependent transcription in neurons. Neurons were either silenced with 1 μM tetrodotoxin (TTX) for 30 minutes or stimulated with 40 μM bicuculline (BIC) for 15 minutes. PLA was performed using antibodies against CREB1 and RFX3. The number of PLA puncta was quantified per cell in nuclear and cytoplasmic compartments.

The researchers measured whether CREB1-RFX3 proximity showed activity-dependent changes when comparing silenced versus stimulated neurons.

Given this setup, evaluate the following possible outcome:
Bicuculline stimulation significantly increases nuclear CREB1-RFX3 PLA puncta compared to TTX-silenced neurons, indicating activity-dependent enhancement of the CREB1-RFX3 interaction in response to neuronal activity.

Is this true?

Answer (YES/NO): YES